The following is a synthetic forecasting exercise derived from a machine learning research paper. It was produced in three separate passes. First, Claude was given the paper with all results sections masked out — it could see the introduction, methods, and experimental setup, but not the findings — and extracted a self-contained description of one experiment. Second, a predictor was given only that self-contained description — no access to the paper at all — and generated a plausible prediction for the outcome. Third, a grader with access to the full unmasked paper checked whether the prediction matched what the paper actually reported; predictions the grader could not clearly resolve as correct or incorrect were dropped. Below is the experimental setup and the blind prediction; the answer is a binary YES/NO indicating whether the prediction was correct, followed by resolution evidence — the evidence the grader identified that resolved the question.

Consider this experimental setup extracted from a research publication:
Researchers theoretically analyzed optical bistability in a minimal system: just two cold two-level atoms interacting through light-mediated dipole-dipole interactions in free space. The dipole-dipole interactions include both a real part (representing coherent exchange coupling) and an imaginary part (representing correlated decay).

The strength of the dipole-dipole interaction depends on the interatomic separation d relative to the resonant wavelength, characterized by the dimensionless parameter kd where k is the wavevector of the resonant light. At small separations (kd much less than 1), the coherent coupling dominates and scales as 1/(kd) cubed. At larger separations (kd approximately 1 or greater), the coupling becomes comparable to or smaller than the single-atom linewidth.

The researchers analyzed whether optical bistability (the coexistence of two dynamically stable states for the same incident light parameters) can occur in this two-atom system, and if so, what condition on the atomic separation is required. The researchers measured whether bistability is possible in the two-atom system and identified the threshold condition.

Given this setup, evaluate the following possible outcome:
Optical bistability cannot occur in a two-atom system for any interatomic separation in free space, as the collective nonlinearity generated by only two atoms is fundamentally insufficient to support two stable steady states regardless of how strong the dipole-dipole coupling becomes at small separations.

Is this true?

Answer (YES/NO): NO